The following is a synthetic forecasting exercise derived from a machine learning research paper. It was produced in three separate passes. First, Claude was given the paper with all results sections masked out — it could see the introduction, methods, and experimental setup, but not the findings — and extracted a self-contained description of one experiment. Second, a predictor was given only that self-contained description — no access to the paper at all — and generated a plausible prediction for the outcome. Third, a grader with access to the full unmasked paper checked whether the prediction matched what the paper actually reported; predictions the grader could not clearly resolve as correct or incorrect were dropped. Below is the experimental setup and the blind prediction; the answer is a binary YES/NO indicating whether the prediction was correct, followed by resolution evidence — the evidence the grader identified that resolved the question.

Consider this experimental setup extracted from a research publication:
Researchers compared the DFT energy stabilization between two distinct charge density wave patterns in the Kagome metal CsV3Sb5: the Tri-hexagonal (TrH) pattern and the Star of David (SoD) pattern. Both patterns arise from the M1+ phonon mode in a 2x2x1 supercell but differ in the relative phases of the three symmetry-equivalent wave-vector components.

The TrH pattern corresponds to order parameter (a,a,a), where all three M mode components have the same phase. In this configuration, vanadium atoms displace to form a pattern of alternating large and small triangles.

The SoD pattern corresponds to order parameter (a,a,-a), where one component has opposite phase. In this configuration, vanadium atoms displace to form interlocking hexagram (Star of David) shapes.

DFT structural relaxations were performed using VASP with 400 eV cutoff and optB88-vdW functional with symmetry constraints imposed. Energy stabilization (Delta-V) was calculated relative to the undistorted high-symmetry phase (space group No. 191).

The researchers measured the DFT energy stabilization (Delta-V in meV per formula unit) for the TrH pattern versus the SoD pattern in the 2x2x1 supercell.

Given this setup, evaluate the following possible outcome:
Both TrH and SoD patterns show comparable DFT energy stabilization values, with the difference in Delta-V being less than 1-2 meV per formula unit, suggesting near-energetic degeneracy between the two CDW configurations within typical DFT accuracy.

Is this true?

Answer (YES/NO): NO